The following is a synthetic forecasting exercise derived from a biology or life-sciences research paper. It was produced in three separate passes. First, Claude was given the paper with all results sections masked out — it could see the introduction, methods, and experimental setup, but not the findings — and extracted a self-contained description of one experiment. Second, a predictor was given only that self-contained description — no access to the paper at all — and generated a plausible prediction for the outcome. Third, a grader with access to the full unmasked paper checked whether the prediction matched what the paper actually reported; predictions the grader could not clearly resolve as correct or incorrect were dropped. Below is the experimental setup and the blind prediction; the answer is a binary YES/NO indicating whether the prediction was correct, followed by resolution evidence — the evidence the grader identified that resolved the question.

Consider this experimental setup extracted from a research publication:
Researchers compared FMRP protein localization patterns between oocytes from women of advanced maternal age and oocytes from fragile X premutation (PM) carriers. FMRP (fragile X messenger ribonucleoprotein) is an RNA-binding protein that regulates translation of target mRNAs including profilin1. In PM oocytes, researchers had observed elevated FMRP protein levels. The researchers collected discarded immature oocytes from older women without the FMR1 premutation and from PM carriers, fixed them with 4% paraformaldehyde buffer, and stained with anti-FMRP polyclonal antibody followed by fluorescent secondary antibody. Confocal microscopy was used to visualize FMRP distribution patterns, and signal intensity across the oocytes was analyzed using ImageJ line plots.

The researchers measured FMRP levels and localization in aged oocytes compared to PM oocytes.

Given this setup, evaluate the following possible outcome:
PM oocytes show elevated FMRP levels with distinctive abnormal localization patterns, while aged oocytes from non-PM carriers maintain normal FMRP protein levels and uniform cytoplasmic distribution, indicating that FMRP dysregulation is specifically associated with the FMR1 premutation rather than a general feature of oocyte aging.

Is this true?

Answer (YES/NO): NO